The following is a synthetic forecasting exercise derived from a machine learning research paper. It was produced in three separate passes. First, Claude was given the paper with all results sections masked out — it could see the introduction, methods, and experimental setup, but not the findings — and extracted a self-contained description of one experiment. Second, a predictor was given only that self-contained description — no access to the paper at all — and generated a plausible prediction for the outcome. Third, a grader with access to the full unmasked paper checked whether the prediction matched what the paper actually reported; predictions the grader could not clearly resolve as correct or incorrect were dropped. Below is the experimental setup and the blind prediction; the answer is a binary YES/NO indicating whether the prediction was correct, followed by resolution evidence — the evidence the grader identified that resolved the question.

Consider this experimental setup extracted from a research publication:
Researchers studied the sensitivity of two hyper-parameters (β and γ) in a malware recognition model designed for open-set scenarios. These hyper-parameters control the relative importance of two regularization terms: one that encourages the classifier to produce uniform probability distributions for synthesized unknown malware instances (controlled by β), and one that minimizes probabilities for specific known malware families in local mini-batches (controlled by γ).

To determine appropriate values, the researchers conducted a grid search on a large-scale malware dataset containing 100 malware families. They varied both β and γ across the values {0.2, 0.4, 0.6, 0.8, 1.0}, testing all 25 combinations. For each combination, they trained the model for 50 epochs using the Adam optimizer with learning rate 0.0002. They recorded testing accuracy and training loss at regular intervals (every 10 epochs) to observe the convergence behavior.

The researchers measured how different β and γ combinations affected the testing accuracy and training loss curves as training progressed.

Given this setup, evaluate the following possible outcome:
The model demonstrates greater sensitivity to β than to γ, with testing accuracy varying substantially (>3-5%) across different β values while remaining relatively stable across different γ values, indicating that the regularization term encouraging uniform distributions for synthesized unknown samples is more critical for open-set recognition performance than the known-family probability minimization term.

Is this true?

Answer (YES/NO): NO